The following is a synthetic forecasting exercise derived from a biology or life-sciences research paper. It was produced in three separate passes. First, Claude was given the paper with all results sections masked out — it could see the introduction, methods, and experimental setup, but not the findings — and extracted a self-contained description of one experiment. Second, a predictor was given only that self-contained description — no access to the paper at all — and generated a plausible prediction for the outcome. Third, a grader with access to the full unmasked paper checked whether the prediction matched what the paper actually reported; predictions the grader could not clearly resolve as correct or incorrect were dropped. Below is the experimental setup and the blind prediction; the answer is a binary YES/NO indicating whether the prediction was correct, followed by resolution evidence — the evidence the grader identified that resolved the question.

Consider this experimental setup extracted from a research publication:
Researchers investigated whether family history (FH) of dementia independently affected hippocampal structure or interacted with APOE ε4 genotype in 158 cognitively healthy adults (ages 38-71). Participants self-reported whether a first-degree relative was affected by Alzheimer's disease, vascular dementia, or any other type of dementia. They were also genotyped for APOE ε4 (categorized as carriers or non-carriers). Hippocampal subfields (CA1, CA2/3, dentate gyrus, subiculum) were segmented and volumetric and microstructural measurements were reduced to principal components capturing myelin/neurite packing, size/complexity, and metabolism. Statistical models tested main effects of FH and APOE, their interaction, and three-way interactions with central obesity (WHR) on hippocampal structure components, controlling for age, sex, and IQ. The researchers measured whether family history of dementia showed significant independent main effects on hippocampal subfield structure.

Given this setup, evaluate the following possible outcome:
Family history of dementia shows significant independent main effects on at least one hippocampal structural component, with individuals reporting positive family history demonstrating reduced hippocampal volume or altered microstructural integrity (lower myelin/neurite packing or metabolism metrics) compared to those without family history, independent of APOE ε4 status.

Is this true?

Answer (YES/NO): NO